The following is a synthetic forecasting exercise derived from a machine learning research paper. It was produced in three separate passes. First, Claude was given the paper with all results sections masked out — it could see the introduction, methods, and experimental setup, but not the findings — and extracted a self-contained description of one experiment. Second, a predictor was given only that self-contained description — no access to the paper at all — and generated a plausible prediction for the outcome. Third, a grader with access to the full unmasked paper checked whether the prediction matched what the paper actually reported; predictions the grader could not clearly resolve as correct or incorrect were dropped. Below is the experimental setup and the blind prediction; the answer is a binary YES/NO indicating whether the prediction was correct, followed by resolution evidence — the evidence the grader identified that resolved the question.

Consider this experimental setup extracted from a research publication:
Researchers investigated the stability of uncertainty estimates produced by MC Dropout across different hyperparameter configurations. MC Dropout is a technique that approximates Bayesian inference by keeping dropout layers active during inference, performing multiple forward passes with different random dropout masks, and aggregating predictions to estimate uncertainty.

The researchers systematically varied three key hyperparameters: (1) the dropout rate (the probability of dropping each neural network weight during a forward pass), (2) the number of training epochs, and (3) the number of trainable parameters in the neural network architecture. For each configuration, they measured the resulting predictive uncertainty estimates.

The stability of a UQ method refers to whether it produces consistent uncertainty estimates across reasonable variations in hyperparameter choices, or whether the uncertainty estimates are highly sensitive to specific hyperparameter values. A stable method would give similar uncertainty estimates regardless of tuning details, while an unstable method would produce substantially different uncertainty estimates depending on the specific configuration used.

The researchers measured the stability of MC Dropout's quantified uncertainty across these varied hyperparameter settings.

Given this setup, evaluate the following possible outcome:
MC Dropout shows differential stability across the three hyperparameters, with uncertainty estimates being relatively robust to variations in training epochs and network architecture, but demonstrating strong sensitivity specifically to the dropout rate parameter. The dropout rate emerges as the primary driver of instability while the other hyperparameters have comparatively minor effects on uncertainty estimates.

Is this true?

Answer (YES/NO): NO